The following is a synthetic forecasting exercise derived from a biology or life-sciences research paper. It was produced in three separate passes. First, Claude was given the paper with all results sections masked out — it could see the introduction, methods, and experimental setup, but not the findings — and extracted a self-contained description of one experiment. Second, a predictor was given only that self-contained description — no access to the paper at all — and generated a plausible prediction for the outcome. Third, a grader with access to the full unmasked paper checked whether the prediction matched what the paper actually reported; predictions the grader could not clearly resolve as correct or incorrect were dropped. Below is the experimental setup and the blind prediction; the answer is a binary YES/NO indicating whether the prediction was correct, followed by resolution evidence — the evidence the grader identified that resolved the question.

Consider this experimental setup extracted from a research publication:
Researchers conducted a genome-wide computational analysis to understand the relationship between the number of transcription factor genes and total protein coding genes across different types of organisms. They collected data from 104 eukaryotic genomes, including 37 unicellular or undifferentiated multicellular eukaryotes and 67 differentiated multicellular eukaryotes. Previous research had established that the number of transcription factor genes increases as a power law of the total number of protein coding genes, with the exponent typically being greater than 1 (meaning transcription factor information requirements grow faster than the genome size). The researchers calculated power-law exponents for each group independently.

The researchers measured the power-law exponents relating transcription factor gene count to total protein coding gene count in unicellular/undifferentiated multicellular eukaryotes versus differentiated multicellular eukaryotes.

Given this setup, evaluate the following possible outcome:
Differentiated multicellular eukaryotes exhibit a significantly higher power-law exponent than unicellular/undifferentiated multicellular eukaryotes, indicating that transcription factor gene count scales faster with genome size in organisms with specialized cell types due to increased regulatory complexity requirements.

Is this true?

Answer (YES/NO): NO